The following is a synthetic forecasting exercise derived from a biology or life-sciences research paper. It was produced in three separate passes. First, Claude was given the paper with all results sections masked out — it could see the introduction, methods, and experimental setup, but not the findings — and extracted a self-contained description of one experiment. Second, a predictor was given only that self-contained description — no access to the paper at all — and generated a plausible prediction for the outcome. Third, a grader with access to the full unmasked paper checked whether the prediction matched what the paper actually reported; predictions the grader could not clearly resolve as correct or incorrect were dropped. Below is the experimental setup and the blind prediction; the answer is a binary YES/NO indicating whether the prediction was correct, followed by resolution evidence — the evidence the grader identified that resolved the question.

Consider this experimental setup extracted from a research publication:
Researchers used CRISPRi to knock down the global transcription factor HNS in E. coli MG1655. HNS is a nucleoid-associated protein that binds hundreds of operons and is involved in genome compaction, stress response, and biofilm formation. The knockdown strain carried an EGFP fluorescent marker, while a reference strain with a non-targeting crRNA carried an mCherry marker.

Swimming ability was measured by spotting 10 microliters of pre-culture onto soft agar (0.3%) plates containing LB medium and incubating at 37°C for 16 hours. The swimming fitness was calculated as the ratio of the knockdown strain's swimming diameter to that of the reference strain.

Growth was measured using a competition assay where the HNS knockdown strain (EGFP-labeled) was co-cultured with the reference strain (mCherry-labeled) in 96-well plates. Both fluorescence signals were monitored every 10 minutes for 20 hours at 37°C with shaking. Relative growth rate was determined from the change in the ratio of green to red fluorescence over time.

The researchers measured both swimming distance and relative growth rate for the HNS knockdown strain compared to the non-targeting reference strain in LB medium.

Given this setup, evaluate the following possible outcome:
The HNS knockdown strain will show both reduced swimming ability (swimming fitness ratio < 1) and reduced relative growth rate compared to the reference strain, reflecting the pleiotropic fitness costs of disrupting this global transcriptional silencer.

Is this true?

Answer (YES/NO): NO